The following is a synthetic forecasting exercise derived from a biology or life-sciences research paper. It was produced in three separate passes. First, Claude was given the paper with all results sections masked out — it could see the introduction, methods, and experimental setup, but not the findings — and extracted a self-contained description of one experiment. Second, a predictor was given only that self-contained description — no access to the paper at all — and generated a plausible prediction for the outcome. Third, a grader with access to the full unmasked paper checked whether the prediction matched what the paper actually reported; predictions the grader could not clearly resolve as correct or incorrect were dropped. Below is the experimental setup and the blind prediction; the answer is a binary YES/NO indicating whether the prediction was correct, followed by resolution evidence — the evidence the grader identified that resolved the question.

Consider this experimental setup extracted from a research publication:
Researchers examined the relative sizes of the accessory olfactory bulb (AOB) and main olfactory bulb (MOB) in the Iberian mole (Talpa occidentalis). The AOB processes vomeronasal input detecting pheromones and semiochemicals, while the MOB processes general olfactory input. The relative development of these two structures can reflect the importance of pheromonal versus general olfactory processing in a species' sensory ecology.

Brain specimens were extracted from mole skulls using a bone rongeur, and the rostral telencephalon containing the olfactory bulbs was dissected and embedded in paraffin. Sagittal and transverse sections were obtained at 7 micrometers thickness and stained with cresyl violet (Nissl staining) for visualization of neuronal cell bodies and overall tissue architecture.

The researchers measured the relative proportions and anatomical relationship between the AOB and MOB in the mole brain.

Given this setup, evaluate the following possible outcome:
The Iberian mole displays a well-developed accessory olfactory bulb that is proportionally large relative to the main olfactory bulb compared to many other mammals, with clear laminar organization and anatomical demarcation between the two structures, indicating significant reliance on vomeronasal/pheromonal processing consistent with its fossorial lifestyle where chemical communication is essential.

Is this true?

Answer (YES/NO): NO